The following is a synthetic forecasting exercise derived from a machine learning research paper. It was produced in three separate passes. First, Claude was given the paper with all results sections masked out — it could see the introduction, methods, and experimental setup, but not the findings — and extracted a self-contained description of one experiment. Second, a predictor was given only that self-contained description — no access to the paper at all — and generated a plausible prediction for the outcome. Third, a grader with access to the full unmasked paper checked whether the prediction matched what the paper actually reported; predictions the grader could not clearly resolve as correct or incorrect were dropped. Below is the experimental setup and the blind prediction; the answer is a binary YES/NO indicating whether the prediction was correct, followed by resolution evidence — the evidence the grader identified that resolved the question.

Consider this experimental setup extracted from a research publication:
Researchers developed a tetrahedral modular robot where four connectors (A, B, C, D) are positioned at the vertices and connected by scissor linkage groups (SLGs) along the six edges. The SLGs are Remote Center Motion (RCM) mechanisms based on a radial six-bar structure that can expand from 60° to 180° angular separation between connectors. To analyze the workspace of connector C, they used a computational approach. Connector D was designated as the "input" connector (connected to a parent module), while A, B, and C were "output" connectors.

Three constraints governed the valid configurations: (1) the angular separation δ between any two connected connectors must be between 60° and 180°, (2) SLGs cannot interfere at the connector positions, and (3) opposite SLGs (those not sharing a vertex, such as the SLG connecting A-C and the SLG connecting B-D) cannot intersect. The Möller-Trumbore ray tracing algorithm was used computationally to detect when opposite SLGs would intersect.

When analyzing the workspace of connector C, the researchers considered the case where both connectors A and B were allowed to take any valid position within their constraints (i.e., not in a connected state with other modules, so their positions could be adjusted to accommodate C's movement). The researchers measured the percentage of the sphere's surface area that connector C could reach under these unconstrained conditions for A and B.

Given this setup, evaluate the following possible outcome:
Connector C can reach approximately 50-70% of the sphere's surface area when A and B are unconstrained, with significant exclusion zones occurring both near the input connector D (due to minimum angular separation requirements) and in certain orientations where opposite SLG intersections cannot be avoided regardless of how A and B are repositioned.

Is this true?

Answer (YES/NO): NO